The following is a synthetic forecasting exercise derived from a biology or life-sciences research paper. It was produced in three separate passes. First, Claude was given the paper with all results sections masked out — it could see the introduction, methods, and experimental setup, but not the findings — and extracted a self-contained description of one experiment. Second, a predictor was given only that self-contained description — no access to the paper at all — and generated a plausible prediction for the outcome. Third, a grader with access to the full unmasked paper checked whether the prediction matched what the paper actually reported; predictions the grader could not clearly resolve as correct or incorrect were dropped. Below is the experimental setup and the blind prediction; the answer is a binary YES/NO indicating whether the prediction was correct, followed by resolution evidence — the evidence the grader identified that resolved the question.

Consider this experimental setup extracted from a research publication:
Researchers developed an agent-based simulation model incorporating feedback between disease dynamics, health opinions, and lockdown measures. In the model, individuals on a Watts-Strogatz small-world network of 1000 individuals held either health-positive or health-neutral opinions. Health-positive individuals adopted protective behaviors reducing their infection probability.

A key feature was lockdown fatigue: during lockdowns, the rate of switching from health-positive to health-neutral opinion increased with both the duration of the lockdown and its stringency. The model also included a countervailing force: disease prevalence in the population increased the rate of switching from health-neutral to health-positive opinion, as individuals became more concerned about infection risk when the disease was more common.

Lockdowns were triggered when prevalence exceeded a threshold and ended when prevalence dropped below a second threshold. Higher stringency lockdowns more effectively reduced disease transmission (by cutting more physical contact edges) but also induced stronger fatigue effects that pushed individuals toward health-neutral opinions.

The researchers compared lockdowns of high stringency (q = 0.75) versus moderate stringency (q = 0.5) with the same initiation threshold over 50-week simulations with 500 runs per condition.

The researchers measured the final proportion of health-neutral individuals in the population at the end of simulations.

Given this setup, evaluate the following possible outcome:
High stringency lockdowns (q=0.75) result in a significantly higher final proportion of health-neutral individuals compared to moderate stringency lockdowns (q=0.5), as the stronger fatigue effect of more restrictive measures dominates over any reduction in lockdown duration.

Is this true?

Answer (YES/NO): NO